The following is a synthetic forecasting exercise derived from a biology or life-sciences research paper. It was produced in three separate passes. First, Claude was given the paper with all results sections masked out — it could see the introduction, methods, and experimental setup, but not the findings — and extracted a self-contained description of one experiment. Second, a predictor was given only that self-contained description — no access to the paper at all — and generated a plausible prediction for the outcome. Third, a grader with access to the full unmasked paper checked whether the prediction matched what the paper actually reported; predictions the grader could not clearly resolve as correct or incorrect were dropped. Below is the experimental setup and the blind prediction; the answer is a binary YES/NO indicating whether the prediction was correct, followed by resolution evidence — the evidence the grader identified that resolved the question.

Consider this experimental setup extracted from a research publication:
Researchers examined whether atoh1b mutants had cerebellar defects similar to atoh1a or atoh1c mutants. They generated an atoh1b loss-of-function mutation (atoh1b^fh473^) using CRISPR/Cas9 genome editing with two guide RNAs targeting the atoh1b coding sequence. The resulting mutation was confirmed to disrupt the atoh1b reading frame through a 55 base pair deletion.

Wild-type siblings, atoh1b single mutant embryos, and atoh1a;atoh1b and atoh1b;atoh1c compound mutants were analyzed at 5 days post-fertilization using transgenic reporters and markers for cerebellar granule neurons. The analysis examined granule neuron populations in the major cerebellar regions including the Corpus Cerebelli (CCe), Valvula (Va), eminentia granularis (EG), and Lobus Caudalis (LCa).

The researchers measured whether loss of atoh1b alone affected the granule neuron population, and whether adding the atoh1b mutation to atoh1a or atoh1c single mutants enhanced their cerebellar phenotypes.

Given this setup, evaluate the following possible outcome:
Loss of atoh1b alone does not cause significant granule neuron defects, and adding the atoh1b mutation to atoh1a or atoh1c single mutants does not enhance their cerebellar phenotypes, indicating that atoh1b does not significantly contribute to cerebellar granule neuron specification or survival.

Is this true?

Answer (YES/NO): YES